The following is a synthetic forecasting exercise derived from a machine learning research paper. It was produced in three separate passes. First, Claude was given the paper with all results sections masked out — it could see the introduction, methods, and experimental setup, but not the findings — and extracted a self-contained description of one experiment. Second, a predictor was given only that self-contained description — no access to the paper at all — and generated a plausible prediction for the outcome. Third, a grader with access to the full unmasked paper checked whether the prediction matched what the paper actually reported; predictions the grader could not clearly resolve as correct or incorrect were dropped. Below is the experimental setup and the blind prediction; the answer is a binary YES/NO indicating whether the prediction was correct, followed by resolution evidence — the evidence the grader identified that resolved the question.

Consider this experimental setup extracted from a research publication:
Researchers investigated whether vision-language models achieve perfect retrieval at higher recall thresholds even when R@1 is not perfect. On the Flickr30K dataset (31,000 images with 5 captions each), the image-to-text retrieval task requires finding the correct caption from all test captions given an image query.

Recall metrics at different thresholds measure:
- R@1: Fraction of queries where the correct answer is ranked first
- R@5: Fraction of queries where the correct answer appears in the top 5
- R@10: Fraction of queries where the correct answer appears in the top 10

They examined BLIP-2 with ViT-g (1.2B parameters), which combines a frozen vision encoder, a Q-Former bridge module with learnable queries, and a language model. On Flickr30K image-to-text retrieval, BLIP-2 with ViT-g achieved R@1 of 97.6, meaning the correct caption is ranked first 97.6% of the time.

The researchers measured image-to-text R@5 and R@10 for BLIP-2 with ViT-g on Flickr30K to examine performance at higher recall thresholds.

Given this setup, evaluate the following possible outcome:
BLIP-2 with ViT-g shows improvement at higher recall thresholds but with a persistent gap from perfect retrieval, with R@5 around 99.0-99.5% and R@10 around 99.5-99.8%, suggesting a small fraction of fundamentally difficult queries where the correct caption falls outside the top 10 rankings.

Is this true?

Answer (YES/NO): NO